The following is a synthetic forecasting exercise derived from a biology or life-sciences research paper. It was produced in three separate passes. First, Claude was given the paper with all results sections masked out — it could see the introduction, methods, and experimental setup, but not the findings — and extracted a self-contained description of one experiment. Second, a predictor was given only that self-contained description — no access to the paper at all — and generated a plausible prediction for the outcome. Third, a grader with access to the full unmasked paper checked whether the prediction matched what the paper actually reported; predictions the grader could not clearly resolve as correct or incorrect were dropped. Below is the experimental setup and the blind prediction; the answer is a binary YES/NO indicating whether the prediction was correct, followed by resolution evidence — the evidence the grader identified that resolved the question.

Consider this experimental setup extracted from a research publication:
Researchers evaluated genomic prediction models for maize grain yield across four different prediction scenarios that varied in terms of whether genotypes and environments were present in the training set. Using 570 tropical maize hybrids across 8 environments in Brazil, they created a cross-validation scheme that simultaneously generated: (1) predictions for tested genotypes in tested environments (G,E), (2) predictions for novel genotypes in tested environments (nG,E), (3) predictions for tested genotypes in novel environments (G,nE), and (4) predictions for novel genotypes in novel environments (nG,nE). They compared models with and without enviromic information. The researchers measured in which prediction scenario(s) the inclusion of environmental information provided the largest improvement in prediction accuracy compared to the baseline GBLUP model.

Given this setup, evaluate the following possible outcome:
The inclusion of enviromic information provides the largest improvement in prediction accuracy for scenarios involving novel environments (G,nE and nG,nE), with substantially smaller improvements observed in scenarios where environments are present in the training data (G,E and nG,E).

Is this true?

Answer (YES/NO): NO